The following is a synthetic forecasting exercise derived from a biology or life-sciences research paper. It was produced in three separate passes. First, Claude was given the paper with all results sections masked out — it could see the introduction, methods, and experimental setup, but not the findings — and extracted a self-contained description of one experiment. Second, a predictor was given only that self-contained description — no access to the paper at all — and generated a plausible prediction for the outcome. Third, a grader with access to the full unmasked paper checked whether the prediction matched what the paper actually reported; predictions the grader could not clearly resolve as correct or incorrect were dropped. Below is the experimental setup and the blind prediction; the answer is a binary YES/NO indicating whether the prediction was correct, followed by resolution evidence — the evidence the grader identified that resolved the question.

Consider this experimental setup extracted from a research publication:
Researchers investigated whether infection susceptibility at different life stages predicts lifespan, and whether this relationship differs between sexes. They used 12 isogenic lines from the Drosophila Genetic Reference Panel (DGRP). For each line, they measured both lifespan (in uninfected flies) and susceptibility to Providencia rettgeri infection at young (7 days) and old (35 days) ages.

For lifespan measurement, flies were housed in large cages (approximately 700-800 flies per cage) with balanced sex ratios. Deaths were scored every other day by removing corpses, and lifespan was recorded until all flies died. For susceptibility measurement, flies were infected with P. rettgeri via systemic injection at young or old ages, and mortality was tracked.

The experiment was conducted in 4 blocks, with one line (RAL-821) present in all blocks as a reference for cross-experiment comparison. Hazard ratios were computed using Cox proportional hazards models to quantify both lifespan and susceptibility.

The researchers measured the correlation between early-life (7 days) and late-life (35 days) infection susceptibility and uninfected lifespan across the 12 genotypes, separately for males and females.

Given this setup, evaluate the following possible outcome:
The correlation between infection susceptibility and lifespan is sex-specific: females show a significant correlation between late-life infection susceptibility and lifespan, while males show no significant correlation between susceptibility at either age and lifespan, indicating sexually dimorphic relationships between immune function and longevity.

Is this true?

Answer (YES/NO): NO